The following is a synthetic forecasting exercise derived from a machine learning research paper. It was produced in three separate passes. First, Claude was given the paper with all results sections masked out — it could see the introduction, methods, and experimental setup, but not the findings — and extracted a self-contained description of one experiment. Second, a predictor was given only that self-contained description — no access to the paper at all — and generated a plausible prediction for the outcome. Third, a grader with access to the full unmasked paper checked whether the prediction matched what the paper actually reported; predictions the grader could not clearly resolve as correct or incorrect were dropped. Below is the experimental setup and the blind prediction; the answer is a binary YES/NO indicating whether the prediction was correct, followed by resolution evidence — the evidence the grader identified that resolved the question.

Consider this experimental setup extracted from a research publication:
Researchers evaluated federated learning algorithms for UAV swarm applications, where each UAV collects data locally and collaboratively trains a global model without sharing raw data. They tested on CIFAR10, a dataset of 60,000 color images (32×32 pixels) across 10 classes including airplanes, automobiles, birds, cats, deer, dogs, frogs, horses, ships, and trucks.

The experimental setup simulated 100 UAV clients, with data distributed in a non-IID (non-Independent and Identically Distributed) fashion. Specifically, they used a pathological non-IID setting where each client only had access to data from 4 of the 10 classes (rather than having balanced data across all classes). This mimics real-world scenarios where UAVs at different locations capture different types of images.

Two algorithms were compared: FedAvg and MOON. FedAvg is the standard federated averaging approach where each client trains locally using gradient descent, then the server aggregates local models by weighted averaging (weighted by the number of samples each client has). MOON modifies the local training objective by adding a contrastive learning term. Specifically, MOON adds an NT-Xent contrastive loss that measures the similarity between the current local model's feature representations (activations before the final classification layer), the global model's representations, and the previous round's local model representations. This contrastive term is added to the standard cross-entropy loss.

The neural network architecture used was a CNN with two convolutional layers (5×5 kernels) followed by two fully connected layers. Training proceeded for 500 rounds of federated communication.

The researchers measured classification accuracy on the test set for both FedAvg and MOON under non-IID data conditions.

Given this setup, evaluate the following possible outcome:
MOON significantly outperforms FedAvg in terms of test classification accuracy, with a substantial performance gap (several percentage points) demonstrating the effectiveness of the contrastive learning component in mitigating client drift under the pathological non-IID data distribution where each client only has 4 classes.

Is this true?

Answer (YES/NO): NO